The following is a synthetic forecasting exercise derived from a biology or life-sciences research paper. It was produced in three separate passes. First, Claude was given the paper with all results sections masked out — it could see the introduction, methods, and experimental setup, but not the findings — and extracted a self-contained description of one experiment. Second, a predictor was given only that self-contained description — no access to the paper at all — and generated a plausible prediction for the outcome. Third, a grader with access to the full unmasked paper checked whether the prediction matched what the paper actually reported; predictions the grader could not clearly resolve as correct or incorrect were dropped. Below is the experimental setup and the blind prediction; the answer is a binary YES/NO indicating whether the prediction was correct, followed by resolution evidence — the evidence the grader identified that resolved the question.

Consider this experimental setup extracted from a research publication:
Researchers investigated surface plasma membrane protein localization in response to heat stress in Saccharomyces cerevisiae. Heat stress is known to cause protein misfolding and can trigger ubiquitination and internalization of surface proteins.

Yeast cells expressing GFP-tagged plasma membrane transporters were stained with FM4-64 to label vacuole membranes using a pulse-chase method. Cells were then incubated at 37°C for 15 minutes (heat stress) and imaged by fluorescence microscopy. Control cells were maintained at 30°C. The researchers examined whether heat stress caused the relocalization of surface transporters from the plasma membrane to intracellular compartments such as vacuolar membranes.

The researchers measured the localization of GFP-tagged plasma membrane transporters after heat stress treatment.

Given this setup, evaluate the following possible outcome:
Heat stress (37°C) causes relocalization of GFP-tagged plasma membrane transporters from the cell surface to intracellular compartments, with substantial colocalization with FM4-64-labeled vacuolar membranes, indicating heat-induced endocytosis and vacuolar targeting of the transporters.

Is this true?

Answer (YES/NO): YES